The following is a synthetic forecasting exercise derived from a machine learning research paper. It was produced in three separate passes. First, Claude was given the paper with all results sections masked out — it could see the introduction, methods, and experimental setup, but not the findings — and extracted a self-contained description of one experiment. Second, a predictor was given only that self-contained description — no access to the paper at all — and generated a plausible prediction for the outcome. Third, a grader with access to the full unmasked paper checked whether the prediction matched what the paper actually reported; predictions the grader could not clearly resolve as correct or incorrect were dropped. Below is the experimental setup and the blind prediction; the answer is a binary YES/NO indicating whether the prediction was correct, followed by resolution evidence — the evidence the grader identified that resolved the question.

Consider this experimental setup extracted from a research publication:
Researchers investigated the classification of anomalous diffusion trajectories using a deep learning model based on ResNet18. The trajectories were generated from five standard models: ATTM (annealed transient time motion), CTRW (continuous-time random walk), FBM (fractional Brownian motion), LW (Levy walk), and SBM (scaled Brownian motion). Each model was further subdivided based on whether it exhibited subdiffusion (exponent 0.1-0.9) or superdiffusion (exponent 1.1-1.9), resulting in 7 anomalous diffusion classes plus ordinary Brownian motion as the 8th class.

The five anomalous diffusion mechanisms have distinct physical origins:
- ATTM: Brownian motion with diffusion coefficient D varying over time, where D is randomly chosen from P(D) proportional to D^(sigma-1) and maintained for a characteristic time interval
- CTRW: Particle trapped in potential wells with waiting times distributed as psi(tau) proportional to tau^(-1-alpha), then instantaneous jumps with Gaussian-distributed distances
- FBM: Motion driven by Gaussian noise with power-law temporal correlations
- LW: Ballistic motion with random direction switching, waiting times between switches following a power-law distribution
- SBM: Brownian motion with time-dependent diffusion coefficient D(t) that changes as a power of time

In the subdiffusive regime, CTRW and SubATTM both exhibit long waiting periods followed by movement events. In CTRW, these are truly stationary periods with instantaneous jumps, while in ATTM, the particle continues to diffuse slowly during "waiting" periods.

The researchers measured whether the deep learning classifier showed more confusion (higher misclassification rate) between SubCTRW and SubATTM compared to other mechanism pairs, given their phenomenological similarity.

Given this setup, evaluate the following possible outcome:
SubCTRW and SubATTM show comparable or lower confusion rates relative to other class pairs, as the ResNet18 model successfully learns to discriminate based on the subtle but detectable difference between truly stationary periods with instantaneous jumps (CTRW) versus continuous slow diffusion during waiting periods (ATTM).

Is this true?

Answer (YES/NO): NO